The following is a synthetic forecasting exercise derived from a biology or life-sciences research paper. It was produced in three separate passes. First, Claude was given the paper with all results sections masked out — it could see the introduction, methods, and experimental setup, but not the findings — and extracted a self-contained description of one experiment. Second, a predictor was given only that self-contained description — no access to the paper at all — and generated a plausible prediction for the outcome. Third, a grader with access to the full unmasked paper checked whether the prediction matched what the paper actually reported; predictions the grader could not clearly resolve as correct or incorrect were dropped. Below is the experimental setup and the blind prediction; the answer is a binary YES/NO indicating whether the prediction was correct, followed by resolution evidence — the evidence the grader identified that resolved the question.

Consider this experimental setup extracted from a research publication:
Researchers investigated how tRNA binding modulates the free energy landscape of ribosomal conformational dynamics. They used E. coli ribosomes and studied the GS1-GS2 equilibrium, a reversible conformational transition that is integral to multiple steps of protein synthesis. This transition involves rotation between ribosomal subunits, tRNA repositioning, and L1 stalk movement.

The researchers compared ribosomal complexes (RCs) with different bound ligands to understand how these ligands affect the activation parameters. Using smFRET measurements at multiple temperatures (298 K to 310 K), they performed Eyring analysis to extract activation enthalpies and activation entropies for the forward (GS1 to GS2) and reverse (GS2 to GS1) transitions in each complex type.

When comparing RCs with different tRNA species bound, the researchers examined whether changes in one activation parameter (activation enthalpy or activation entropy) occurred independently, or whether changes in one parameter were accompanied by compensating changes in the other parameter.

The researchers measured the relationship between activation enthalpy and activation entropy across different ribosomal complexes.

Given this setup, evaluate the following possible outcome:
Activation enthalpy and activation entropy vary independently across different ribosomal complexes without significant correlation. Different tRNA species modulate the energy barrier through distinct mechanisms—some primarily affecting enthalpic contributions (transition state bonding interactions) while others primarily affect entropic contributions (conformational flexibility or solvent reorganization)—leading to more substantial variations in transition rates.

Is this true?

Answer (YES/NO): NO